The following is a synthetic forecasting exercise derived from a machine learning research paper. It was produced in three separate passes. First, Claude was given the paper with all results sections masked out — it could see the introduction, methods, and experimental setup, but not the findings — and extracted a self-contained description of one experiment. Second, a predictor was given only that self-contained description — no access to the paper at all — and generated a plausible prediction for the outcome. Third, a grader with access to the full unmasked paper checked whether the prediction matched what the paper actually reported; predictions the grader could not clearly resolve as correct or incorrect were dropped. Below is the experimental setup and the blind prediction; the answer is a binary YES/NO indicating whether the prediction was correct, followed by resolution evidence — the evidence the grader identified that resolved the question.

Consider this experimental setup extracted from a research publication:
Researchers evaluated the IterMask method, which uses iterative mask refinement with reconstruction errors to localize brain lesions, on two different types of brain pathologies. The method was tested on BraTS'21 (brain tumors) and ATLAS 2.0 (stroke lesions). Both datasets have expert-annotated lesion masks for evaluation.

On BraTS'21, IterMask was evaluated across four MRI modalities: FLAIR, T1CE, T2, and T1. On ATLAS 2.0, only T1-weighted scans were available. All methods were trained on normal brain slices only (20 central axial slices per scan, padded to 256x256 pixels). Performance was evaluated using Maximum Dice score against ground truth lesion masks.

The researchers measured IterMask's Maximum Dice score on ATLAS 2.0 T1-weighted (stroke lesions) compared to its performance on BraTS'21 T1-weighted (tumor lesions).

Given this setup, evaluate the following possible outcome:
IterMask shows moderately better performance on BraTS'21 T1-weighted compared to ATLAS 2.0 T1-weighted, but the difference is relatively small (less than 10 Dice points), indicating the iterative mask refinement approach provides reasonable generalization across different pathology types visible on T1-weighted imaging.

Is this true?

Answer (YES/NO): NO